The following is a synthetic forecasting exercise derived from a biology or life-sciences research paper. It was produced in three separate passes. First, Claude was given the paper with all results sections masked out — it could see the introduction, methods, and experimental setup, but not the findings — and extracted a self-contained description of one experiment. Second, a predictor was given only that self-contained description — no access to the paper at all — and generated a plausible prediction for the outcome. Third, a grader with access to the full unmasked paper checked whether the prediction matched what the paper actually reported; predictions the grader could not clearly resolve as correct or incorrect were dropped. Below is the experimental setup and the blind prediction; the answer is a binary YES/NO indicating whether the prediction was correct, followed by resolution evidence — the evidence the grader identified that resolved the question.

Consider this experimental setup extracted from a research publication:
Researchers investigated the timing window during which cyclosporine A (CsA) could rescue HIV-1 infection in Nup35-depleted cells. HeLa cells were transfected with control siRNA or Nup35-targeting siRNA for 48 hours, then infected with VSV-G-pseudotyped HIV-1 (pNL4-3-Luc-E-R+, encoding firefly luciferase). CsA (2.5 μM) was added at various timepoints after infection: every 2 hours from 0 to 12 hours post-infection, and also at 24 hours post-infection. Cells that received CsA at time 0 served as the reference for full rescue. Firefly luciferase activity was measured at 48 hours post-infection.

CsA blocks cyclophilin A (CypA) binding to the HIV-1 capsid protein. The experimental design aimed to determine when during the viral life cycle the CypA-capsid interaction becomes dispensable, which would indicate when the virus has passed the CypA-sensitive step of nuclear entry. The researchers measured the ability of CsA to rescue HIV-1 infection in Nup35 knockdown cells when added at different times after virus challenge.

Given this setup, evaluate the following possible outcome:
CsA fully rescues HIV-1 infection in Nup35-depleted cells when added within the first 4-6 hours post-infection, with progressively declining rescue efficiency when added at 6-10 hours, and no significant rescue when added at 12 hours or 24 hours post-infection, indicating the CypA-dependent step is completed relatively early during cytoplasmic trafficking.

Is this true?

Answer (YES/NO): NO